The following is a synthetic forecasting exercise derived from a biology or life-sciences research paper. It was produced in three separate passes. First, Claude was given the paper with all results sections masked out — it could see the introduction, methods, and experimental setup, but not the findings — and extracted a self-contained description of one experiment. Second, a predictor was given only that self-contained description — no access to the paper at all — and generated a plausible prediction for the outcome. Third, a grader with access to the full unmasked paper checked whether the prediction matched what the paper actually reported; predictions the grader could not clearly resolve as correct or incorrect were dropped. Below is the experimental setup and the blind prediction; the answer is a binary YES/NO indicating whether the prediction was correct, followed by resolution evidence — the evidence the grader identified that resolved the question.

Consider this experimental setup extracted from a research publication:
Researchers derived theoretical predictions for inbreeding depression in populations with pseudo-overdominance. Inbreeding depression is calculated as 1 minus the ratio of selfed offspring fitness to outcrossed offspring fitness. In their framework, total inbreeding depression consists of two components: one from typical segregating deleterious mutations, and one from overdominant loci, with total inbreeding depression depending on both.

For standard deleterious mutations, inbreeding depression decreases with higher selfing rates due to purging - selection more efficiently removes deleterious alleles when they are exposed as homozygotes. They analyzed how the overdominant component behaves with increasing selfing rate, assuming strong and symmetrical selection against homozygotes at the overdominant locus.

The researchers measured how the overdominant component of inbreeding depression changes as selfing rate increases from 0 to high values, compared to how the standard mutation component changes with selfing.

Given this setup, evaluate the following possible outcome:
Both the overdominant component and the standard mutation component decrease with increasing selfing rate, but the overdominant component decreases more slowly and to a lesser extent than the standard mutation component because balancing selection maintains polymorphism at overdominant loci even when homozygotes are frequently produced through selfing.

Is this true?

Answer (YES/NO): NO